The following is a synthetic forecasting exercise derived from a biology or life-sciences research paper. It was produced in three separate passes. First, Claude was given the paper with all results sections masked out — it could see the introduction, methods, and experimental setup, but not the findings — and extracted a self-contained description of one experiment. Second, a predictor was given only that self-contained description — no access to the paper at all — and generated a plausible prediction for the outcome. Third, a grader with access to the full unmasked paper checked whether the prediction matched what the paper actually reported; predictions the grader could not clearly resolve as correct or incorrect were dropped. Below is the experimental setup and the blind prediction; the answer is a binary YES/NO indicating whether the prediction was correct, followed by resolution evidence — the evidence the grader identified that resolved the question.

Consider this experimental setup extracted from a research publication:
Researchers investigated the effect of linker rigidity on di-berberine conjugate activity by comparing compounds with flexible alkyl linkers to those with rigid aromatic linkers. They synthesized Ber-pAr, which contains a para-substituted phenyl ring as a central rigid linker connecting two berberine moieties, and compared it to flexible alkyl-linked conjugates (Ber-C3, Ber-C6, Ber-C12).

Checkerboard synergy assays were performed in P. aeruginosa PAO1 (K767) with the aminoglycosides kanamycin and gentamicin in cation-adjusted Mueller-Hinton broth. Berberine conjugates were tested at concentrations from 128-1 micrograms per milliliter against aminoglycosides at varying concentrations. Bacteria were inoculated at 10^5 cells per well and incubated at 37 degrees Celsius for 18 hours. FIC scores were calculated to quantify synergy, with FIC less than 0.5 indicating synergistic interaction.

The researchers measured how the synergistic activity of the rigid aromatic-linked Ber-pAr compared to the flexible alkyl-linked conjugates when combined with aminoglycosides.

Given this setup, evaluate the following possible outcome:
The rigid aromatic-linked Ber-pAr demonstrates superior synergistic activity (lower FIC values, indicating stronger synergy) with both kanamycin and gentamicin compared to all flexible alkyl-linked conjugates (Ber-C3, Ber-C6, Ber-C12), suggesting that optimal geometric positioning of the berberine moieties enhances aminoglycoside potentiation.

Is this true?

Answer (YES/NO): NO